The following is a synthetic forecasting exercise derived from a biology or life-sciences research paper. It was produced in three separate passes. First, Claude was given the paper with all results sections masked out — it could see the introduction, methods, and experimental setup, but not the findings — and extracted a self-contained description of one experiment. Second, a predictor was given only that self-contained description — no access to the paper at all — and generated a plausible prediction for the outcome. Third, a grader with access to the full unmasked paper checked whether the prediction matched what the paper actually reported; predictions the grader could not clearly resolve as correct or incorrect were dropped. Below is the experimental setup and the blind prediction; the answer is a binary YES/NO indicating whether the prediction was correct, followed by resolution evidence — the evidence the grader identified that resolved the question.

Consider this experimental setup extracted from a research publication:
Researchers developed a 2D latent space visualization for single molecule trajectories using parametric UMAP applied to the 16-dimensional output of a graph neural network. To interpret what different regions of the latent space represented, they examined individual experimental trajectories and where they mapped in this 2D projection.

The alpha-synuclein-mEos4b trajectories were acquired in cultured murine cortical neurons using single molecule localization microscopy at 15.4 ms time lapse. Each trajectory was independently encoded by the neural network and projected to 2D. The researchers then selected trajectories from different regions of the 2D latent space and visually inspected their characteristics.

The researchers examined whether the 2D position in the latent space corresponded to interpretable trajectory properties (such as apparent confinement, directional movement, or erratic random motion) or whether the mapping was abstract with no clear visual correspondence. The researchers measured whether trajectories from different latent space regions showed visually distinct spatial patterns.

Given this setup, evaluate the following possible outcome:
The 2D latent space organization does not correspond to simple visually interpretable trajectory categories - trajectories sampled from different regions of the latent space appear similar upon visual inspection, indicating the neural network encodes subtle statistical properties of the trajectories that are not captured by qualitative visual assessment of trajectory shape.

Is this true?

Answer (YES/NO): NO